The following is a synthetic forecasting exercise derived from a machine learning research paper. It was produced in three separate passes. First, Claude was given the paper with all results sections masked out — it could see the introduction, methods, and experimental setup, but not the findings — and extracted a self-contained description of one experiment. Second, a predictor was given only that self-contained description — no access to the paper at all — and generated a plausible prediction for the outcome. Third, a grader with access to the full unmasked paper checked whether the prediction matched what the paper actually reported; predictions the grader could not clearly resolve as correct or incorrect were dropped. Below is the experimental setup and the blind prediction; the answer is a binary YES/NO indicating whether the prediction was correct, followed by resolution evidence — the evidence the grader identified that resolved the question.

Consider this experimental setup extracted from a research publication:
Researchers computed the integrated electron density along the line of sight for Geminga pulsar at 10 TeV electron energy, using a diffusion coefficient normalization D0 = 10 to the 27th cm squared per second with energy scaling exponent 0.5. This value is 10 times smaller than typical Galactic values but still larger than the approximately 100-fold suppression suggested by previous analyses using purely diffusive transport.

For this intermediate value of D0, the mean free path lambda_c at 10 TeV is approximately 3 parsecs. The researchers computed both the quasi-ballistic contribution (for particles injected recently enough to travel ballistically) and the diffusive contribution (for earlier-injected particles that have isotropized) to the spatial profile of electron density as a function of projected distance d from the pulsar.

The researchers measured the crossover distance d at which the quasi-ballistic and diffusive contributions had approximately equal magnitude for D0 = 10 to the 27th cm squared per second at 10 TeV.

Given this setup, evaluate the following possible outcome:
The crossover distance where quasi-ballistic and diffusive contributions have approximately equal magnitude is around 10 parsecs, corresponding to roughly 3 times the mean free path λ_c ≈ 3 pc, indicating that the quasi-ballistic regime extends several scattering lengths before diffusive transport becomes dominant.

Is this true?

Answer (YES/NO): NO